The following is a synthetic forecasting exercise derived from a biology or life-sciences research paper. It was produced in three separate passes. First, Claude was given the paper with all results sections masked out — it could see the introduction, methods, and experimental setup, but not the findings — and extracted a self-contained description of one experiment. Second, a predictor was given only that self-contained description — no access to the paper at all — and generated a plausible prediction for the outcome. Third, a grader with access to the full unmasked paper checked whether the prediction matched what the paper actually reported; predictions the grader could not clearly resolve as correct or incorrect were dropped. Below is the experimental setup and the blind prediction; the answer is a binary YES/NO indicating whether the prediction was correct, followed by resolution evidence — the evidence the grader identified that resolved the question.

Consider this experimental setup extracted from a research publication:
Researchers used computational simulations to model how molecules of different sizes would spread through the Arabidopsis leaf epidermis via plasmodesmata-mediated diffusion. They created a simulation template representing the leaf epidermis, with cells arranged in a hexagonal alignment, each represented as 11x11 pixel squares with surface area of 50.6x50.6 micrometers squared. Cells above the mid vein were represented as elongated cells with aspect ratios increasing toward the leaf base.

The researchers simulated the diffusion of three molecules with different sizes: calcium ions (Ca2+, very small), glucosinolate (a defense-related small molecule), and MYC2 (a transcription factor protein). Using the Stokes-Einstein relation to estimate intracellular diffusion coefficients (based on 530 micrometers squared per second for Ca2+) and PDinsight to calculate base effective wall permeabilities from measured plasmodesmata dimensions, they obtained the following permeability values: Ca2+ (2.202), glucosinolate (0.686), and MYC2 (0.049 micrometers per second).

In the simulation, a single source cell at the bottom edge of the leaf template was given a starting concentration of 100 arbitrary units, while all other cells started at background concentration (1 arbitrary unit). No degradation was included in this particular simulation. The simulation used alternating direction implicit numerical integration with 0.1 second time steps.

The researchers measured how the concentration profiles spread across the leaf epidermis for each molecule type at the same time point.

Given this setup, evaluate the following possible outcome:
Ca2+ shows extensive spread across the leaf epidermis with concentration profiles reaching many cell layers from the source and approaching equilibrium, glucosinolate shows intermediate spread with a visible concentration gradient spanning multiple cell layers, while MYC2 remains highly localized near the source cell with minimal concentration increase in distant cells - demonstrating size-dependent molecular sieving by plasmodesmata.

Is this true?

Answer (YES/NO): YES